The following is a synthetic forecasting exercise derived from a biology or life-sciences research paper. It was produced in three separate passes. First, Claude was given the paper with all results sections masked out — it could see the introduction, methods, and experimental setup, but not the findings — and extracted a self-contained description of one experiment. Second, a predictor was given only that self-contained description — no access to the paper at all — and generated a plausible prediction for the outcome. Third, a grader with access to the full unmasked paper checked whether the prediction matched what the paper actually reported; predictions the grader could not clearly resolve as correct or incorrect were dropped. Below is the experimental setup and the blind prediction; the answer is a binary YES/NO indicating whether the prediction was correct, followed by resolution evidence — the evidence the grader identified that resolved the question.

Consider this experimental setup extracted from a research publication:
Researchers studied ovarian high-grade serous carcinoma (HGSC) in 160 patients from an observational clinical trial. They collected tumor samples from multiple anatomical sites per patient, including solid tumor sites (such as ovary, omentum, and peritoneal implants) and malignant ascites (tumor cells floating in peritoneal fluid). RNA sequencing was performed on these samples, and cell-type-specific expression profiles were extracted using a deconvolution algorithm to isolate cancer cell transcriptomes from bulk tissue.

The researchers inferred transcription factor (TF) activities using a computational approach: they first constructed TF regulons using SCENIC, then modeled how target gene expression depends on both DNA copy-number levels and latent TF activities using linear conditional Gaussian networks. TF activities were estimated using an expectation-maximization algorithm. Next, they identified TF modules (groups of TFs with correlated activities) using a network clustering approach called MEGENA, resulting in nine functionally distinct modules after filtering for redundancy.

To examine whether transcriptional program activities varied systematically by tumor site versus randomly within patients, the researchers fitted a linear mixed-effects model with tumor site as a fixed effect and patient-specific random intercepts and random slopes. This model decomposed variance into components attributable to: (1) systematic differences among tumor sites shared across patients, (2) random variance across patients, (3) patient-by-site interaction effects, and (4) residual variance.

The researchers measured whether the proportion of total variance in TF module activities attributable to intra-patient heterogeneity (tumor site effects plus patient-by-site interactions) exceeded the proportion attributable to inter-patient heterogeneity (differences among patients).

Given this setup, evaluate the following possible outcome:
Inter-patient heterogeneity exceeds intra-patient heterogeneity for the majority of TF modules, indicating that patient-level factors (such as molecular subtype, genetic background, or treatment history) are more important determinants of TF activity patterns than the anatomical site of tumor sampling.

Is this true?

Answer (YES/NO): NO